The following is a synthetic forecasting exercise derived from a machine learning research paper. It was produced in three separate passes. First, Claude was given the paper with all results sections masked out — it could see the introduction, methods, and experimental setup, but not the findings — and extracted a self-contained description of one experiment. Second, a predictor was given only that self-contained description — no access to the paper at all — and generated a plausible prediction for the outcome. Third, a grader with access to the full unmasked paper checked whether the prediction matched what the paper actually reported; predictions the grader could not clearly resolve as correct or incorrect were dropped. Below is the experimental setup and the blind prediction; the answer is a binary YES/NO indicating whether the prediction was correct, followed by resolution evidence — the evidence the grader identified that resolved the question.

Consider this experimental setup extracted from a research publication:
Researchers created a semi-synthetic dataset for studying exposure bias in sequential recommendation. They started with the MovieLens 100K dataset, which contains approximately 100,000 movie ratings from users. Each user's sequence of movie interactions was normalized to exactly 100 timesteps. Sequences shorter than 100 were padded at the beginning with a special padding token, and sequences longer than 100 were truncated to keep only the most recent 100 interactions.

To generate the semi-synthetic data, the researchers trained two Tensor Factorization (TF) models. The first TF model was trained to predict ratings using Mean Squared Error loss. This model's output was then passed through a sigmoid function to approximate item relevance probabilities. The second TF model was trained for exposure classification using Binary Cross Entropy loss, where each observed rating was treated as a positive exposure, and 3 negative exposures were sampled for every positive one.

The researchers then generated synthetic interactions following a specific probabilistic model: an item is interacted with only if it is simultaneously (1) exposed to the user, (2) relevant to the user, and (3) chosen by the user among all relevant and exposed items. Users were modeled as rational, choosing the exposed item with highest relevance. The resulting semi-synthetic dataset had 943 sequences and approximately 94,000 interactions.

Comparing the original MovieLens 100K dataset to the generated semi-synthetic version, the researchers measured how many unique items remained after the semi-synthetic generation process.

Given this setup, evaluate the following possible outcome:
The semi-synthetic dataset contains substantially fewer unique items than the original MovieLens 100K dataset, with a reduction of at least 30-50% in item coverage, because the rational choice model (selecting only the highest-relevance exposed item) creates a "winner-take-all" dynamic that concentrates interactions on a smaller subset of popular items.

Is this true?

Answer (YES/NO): YES